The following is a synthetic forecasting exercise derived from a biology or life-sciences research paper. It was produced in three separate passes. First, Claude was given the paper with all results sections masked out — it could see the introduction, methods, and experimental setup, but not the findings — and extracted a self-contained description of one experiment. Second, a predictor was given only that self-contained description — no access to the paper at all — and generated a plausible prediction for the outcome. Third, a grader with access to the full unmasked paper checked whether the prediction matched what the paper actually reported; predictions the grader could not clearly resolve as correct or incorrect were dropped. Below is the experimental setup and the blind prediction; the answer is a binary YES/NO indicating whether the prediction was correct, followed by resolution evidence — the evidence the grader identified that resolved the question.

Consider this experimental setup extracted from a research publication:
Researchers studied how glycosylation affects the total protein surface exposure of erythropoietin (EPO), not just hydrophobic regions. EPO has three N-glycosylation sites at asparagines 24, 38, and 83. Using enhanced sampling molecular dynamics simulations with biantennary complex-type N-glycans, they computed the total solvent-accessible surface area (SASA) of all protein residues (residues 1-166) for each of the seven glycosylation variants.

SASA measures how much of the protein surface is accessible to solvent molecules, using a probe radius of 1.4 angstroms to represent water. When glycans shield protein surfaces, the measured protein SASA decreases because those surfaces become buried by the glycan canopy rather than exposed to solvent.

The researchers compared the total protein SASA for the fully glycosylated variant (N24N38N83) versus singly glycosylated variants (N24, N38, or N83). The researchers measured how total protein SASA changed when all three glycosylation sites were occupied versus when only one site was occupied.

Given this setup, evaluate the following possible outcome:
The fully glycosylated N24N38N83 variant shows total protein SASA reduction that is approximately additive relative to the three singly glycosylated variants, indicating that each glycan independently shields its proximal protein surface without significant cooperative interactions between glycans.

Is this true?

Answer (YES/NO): NO